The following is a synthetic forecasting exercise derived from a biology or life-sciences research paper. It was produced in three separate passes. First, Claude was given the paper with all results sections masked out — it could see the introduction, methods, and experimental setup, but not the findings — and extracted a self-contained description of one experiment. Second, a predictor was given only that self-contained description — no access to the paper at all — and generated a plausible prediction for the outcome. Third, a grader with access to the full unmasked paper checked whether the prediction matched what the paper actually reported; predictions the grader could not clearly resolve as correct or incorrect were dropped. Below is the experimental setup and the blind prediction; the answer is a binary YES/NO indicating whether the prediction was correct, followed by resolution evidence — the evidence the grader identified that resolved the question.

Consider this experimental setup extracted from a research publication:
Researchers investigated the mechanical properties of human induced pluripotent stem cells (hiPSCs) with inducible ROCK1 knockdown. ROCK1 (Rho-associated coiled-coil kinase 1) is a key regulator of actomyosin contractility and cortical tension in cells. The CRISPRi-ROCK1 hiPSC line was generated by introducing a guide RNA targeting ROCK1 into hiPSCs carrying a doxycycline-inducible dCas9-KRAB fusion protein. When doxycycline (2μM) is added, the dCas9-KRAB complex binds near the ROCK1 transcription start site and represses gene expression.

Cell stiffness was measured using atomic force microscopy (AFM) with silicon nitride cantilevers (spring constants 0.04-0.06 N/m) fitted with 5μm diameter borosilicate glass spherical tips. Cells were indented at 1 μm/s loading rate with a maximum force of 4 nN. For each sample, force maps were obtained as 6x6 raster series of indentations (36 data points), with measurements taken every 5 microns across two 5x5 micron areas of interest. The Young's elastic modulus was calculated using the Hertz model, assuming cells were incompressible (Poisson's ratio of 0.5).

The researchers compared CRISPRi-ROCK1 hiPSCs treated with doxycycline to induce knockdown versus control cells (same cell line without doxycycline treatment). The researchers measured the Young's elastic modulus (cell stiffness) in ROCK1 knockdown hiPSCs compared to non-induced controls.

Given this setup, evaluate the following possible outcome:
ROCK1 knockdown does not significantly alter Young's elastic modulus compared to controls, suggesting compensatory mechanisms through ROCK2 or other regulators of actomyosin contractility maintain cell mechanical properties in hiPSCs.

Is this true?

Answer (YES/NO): NO